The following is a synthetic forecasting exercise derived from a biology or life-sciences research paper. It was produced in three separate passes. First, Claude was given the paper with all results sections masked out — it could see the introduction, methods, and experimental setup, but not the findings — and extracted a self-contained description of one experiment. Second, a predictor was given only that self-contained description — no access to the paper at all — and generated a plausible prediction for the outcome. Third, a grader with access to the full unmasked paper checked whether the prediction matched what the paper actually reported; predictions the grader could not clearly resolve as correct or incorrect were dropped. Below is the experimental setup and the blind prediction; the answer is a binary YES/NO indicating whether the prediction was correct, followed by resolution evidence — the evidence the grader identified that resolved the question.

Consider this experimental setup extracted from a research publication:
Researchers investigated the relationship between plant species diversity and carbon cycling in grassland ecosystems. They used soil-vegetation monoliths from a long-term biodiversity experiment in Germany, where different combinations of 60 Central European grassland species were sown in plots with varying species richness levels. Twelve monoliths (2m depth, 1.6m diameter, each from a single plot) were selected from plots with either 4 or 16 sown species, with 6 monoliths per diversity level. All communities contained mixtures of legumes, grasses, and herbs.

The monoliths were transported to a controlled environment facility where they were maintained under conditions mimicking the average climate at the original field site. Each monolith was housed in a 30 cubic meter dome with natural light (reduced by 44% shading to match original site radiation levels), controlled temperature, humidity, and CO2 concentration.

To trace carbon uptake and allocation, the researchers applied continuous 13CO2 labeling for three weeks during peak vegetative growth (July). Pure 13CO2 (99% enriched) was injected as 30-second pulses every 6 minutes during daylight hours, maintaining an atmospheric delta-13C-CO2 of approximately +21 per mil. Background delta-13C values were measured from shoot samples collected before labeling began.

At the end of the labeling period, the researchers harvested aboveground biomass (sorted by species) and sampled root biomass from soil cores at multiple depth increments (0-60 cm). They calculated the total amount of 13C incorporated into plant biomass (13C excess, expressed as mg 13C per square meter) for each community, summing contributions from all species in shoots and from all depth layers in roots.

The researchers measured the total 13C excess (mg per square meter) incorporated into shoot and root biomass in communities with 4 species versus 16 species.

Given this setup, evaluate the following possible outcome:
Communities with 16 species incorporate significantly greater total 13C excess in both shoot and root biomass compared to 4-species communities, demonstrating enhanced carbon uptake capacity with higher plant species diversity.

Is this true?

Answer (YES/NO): NO